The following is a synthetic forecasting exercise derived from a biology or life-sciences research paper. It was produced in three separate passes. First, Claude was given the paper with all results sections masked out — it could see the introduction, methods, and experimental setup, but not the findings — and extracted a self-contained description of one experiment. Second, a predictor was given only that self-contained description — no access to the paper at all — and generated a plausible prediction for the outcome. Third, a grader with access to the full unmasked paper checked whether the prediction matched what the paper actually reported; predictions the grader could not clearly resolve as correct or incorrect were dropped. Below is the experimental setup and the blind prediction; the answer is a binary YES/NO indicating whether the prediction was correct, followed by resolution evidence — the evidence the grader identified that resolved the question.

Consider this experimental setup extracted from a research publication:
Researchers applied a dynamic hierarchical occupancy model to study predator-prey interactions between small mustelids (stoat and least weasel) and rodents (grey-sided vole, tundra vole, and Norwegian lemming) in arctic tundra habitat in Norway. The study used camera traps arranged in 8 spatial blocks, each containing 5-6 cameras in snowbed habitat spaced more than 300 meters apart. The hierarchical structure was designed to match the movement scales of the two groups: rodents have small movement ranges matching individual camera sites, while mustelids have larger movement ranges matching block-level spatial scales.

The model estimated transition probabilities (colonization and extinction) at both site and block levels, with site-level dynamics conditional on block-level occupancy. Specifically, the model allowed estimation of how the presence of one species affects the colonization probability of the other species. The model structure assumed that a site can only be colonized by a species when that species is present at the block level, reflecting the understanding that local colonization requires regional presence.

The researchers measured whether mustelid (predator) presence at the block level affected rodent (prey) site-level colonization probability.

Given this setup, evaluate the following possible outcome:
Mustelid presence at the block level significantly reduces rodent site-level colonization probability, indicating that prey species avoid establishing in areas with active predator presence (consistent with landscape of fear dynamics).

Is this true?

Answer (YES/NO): YES